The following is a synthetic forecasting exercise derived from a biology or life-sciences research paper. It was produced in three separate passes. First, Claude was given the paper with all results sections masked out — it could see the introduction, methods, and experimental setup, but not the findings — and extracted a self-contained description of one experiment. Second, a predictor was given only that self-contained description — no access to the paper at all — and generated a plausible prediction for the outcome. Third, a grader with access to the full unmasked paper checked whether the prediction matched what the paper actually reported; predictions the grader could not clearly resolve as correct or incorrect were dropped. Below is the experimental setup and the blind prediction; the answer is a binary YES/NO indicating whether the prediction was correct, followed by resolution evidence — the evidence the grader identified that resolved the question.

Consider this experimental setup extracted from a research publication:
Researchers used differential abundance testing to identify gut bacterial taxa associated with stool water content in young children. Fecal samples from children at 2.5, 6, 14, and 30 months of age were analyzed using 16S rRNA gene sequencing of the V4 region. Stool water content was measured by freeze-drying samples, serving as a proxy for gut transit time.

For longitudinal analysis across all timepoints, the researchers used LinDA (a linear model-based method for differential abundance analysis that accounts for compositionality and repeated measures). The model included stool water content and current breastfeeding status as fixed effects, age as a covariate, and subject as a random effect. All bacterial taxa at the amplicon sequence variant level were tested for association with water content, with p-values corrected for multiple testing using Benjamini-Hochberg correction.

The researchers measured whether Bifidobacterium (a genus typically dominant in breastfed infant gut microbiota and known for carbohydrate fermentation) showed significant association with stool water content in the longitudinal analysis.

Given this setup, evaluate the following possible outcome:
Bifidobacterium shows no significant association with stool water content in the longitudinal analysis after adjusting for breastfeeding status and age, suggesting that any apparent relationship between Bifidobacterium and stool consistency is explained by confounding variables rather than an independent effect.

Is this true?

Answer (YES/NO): YES